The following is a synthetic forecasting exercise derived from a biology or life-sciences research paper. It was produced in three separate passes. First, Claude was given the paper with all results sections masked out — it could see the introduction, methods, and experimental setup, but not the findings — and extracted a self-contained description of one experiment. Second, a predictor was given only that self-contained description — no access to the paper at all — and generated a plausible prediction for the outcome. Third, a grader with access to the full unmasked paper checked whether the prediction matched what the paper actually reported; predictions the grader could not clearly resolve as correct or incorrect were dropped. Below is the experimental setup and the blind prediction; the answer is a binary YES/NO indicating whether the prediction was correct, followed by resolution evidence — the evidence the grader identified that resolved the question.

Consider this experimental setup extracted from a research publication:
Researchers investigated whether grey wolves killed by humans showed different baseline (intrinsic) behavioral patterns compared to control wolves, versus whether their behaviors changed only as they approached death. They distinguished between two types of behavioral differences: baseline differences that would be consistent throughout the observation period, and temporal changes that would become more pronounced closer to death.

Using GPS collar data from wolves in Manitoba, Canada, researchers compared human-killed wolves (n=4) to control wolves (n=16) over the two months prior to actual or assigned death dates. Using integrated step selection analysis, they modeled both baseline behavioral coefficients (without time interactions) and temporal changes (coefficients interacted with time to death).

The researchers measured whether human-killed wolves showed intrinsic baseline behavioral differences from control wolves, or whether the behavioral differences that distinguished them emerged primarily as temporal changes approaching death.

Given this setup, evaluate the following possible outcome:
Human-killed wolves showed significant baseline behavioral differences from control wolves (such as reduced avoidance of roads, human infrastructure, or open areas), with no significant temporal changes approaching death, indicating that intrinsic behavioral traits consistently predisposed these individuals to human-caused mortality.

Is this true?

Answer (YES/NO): NO